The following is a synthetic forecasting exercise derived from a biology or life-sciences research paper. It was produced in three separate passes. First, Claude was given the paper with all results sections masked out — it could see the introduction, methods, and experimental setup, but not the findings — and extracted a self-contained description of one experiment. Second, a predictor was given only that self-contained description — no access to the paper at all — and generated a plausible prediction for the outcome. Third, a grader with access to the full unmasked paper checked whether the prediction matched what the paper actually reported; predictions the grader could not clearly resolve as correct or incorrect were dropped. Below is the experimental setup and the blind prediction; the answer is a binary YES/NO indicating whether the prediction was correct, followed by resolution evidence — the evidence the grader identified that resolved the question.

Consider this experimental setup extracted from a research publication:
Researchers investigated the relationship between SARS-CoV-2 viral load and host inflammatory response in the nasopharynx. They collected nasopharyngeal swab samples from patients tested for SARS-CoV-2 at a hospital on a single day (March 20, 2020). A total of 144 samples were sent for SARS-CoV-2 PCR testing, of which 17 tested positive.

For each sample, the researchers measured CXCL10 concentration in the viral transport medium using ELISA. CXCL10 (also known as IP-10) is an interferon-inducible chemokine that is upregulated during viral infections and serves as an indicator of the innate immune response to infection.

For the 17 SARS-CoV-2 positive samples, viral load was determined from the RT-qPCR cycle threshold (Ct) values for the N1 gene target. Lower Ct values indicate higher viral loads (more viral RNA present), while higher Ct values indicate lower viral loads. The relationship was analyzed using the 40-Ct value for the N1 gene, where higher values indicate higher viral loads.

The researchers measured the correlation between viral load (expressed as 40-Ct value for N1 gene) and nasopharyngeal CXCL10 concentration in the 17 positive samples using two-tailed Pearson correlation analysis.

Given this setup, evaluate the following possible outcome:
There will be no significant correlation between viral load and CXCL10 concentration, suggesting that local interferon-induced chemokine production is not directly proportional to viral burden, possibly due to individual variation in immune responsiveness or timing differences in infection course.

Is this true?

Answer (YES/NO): NO